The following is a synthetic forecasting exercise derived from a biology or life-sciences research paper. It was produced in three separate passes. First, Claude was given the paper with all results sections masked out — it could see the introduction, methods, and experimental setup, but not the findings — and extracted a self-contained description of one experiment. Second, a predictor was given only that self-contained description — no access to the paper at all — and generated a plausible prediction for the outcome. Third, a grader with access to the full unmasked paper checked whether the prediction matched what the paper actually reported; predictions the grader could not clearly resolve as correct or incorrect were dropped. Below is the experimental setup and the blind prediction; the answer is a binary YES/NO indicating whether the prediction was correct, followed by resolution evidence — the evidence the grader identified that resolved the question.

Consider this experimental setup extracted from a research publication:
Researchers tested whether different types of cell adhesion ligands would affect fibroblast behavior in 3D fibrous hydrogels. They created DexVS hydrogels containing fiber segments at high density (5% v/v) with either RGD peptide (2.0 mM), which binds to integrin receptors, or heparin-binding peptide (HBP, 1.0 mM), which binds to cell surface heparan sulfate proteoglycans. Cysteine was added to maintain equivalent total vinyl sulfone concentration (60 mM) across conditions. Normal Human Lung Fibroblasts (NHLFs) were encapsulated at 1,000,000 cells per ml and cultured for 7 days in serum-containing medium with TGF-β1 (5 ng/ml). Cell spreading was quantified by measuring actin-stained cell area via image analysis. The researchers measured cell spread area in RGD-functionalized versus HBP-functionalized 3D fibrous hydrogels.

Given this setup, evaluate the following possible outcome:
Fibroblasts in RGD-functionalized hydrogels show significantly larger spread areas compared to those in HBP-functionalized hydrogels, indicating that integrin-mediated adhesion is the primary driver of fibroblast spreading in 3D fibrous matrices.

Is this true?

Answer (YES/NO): NO